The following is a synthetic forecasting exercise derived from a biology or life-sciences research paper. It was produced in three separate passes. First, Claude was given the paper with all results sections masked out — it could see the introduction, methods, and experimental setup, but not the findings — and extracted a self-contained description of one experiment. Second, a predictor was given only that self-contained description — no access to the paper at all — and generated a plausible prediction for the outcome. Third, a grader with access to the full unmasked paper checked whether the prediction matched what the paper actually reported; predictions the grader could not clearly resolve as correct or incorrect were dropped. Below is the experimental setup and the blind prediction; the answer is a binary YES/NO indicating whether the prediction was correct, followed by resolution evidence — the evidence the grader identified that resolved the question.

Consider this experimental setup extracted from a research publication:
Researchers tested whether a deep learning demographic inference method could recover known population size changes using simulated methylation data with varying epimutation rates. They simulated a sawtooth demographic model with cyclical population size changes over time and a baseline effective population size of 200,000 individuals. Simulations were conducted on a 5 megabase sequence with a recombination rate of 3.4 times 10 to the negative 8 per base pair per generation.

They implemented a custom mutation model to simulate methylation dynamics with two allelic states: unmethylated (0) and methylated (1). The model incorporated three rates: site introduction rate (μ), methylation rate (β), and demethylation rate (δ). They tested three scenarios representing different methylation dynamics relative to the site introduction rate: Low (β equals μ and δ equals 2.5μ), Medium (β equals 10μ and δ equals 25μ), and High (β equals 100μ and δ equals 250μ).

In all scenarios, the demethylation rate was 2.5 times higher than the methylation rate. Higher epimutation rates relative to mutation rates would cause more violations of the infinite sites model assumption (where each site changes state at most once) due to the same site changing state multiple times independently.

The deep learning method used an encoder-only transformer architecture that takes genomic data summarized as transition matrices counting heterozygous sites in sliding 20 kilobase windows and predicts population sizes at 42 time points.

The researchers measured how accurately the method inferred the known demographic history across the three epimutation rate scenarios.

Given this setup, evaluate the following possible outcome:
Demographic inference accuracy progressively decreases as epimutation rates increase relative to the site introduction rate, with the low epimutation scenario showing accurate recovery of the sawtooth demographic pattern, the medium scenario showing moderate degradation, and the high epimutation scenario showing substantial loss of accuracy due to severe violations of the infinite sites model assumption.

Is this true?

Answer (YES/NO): YES